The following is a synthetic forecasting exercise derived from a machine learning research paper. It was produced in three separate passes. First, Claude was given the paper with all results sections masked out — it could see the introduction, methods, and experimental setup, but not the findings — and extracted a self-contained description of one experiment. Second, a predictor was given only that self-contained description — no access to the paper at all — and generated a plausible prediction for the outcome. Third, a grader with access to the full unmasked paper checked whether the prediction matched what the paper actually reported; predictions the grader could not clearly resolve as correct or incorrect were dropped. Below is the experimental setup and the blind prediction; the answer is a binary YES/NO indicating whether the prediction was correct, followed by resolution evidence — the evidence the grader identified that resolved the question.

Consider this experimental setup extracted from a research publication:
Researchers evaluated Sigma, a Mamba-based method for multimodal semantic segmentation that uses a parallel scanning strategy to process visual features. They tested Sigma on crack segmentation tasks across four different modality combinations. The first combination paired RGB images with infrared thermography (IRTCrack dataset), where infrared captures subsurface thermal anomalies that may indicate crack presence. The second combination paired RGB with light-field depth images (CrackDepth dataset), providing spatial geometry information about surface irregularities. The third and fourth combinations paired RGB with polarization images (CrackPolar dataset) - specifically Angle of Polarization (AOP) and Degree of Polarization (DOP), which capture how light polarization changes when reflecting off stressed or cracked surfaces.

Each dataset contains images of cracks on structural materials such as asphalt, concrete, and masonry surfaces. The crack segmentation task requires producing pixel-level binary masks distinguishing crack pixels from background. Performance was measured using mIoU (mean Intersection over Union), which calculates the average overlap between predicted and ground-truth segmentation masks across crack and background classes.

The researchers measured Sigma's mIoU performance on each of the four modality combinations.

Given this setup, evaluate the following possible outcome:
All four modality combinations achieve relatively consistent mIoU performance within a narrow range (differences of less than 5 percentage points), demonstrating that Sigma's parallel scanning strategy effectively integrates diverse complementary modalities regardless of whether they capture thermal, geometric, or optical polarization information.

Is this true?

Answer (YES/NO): NO